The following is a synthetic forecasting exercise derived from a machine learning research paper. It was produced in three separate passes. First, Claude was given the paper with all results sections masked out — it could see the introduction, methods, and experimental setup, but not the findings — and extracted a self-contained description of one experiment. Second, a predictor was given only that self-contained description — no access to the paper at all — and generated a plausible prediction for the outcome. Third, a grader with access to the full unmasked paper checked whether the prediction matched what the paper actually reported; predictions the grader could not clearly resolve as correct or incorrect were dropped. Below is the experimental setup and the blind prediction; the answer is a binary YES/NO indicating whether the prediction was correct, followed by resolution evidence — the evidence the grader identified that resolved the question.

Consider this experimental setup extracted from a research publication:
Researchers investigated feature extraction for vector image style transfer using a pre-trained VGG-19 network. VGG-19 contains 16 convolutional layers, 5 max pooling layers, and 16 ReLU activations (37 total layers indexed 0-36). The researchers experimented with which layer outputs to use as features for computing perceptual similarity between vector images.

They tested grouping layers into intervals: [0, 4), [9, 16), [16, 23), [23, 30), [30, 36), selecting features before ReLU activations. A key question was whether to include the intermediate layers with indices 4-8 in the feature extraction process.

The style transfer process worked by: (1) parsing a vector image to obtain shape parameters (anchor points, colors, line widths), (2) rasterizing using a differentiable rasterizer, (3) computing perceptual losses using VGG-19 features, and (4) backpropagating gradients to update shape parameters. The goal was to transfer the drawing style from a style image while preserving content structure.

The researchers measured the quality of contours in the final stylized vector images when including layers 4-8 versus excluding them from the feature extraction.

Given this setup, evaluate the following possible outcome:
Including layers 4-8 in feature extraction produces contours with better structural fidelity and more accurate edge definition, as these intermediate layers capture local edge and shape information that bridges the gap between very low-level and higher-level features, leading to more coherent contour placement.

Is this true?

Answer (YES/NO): NO